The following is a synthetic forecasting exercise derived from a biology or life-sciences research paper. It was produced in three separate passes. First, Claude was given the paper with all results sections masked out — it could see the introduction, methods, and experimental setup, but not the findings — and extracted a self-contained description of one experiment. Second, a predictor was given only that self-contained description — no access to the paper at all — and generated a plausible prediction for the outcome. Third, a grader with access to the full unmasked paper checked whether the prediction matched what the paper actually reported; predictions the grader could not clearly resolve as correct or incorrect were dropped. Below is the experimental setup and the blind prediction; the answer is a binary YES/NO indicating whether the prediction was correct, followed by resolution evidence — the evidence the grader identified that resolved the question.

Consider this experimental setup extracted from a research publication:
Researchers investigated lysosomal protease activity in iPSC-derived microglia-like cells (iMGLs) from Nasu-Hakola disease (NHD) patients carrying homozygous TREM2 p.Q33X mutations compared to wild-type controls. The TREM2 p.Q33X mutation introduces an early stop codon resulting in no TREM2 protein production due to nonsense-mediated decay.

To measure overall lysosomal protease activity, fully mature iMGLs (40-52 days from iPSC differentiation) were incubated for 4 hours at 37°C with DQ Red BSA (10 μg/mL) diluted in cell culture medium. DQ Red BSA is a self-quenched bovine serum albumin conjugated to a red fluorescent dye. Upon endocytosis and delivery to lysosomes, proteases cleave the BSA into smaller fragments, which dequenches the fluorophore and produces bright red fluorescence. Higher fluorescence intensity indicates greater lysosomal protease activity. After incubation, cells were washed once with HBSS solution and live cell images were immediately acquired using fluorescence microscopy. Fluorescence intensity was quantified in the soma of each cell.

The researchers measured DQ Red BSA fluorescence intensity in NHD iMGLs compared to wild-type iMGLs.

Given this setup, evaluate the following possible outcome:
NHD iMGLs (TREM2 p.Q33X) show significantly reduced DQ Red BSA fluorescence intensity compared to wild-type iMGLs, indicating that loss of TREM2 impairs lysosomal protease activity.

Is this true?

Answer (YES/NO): YES